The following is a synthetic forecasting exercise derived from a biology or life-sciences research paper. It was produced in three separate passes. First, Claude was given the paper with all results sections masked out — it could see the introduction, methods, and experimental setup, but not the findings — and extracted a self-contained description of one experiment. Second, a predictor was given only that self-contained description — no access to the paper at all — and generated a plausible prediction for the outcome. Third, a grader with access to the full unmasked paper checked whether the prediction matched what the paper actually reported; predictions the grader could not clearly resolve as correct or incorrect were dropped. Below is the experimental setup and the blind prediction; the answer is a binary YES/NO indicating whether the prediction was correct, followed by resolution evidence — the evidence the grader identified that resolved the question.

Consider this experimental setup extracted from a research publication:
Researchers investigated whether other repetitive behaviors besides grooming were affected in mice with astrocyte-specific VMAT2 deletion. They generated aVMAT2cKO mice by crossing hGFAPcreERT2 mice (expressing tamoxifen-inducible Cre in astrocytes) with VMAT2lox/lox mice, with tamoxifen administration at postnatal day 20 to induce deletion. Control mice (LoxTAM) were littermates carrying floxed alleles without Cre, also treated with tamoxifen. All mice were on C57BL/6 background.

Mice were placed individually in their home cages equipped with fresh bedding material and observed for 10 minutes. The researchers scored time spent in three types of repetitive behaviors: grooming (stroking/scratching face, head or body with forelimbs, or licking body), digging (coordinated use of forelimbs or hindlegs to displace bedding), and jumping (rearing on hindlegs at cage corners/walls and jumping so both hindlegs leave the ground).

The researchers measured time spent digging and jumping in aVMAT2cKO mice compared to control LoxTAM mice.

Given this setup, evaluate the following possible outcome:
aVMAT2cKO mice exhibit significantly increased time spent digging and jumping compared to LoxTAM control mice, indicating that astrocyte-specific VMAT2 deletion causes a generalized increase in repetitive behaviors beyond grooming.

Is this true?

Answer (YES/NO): NO